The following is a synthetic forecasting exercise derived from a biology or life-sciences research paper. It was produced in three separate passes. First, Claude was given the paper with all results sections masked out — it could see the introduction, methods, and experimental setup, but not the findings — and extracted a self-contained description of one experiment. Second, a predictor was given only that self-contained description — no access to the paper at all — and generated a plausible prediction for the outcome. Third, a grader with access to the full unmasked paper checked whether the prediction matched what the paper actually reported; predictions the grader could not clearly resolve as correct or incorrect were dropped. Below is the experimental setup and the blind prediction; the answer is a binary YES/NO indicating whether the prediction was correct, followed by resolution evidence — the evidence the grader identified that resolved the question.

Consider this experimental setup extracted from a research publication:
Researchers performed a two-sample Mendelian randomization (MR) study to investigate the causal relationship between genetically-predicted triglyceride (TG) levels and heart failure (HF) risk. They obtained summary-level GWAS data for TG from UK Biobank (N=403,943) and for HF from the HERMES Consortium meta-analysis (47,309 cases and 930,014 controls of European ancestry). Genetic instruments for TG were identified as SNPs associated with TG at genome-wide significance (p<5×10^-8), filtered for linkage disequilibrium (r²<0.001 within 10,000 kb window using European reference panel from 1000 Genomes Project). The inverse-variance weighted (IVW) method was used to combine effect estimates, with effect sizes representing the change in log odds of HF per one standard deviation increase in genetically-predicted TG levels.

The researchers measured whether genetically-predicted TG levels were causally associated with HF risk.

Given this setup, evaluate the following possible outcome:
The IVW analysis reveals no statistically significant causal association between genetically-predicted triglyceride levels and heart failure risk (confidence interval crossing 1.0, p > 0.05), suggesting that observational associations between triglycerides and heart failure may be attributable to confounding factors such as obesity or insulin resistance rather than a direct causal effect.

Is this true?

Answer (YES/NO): NO